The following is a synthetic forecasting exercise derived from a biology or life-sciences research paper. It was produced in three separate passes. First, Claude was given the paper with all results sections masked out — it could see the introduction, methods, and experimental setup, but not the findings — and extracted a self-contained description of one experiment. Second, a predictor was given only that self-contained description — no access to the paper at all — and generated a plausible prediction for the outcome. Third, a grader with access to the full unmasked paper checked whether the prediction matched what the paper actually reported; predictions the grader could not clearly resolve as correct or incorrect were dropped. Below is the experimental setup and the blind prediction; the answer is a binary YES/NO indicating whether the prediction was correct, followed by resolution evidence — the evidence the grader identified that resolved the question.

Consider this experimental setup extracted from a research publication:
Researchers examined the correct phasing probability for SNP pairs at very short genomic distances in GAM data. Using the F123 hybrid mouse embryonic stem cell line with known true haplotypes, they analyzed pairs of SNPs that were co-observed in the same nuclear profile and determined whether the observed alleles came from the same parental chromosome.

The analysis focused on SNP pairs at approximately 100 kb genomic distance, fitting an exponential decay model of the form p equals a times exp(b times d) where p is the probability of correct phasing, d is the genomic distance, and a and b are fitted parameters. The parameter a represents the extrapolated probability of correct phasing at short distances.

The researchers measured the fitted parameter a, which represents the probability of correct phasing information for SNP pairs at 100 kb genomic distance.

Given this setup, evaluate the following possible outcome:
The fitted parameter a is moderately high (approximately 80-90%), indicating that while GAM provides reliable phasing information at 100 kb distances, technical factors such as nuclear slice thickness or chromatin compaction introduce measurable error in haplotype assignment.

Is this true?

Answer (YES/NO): NO